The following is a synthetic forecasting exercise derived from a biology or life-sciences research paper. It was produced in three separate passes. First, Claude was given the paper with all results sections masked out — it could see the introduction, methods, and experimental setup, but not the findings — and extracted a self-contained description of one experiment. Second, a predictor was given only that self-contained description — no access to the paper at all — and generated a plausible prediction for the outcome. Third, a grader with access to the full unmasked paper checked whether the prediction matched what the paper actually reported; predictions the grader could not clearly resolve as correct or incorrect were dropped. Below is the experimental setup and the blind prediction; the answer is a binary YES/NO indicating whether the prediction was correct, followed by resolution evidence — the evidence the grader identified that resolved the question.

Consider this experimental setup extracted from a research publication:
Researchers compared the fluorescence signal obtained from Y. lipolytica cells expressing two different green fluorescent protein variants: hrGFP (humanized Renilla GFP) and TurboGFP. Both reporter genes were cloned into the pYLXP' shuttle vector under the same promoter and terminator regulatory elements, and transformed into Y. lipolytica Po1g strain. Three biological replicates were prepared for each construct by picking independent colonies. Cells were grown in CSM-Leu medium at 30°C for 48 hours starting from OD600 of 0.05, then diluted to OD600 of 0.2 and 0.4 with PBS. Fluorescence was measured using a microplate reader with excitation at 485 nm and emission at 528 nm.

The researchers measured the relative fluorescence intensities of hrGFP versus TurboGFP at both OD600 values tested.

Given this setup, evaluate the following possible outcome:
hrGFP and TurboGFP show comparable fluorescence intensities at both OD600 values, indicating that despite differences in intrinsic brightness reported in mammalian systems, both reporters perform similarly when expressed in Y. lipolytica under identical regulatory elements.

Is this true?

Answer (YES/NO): NO